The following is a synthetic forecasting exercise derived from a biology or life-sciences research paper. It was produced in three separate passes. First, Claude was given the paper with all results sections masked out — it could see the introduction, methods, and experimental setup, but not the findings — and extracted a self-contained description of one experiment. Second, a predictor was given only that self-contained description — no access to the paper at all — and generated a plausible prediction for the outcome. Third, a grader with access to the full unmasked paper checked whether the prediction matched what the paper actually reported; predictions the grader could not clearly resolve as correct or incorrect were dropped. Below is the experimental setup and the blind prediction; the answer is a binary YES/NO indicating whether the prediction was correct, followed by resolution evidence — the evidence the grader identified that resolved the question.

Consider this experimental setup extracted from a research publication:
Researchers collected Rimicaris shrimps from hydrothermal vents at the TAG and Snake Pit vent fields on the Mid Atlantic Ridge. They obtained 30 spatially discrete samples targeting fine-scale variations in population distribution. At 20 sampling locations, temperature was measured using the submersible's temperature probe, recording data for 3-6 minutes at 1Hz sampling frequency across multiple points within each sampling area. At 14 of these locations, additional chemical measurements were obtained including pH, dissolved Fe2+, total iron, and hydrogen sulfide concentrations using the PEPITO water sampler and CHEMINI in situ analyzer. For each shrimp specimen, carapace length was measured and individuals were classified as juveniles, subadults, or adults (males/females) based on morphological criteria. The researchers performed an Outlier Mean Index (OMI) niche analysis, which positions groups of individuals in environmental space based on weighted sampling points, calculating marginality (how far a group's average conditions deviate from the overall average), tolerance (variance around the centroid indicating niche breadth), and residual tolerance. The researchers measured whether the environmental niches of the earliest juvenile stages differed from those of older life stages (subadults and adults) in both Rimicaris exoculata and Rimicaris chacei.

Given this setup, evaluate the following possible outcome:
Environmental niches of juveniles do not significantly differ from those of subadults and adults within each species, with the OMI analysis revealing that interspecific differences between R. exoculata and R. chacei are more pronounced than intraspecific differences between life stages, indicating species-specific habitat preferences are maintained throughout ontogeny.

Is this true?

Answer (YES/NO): NO